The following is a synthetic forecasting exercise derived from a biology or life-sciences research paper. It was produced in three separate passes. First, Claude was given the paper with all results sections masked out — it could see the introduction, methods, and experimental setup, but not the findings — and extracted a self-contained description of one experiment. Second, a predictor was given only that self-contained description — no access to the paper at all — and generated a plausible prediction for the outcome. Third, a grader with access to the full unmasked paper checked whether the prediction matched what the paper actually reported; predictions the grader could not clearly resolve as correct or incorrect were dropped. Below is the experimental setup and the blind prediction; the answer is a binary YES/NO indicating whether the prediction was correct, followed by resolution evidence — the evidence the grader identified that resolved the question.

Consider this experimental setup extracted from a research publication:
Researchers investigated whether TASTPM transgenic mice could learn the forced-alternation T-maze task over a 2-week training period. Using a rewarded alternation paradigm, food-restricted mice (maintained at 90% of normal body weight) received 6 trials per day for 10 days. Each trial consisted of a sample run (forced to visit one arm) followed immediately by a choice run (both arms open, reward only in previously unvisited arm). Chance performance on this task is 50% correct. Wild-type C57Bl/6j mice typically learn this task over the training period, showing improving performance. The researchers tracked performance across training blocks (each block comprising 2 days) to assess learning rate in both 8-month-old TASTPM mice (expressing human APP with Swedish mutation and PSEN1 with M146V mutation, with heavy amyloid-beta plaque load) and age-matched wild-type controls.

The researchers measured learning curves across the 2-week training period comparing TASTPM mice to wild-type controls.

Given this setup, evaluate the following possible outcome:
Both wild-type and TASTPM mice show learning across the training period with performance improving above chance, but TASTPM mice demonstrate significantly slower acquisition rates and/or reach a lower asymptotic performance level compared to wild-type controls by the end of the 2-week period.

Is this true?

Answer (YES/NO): NO